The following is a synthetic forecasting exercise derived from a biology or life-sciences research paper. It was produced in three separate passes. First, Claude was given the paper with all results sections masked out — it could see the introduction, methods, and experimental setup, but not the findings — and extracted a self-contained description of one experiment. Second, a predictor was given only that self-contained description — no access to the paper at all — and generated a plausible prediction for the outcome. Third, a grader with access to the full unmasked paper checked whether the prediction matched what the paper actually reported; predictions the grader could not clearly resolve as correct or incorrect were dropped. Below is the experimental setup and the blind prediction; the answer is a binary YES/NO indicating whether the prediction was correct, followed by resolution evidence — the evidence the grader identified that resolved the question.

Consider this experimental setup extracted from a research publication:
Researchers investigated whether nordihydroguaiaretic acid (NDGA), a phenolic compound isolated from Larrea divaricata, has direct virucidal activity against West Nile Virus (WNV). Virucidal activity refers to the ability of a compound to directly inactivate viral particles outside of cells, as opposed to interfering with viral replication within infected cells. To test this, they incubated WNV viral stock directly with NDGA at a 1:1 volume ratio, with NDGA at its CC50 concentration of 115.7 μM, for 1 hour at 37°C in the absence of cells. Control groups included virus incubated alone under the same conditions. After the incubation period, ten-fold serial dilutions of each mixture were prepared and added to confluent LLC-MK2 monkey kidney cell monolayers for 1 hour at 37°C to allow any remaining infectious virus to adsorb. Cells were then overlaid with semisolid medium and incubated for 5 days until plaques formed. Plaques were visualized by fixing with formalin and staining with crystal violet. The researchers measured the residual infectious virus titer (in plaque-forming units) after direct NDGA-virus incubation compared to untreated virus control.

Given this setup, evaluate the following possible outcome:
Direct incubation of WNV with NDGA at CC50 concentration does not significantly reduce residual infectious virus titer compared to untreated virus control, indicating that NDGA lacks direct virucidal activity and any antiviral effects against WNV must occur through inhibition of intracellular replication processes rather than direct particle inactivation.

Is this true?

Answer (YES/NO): YES